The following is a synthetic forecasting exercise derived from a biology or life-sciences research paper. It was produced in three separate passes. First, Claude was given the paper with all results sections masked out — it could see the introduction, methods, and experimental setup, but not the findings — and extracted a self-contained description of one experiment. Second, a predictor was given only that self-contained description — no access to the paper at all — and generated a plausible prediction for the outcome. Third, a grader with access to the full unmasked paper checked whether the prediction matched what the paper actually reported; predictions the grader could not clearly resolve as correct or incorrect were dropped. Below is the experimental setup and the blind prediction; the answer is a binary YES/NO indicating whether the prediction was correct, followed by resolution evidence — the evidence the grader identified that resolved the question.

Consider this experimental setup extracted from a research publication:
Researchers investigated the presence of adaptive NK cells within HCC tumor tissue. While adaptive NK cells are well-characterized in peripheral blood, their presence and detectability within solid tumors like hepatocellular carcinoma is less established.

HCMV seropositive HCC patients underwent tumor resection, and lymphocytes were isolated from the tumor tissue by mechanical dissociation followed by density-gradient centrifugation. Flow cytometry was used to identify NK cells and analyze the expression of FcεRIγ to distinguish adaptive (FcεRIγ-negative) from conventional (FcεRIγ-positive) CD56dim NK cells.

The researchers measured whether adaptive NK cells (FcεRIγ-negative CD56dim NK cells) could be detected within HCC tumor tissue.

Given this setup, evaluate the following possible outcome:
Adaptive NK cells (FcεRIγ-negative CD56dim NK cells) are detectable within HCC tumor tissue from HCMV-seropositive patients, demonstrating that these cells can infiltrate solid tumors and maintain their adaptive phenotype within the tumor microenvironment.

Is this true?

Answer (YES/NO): YES